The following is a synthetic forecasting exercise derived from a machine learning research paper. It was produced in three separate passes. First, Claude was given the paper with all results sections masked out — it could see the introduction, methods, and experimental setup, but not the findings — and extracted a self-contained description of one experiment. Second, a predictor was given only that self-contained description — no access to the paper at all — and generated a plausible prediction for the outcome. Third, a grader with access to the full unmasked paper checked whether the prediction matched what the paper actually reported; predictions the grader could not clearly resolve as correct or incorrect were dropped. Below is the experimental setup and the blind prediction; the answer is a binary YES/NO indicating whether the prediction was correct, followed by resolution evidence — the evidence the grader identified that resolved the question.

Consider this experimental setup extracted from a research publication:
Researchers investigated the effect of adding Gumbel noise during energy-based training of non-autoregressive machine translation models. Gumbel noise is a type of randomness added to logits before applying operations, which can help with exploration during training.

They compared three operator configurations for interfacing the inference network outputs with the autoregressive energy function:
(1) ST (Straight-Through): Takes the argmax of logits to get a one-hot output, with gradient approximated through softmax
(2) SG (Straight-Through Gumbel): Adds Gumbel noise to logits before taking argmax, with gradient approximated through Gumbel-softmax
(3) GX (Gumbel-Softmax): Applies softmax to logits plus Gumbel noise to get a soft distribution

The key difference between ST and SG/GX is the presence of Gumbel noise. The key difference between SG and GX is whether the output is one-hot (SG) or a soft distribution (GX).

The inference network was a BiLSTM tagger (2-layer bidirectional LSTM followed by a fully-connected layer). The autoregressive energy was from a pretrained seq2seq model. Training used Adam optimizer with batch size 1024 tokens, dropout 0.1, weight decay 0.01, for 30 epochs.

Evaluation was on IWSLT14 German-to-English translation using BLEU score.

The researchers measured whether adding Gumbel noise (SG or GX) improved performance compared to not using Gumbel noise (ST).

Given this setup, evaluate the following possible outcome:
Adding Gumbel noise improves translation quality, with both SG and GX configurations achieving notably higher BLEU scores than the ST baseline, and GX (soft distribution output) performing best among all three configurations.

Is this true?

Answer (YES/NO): NO